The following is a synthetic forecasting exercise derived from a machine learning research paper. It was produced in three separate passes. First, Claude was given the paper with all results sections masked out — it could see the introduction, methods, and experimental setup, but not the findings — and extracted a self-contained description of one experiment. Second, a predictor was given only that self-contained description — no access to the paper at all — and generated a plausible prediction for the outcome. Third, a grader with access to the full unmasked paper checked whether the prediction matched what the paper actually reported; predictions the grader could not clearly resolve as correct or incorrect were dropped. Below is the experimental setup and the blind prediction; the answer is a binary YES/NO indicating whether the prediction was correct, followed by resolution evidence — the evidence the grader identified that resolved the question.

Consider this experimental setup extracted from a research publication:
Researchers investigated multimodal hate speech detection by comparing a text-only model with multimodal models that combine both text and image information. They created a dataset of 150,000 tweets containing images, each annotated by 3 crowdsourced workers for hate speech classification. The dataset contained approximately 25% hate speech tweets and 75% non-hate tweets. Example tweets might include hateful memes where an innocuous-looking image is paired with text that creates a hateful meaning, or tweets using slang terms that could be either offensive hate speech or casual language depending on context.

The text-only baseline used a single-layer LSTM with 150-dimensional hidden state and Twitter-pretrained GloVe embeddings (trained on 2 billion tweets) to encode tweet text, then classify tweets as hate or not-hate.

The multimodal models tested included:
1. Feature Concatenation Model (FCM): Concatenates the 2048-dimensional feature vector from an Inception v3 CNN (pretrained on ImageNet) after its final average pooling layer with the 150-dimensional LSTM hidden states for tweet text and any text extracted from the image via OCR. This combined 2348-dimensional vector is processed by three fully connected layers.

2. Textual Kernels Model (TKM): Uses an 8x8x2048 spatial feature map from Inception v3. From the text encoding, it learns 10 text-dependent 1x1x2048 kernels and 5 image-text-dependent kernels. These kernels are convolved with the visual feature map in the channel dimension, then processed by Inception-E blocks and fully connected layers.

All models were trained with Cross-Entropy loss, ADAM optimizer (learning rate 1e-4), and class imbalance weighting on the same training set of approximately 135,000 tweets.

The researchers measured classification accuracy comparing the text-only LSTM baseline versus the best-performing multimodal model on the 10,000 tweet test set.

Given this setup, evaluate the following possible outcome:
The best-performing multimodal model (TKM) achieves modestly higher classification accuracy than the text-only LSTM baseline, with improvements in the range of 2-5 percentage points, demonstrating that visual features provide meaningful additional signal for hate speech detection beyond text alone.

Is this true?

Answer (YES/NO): NO